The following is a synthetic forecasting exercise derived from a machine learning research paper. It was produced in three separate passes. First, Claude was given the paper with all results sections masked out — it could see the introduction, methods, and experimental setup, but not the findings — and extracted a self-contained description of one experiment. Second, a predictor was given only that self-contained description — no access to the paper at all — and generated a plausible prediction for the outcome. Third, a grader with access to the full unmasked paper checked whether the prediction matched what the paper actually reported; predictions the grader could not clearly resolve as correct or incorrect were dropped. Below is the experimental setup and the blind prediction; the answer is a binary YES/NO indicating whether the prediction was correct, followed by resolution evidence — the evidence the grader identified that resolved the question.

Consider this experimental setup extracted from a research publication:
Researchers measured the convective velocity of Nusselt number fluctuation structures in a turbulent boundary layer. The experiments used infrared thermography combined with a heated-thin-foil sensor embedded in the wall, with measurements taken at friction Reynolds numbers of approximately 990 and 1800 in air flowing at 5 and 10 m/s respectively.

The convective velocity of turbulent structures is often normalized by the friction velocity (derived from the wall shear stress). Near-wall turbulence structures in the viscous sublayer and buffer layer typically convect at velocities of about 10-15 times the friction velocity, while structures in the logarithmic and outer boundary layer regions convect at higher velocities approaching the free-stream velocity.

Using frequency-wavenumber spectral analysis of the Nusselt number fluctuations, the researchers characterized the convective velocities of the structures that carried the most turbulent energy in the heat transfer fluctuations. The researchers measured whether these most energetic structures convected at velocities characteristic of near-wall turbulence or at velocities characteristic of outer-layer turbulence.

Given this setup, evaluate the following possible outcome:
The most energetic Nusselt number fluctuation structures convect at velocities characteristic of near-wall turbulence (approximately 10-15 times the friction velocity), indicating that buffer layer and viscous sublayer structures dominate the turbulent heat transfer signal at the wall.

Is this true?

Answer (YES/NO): YES